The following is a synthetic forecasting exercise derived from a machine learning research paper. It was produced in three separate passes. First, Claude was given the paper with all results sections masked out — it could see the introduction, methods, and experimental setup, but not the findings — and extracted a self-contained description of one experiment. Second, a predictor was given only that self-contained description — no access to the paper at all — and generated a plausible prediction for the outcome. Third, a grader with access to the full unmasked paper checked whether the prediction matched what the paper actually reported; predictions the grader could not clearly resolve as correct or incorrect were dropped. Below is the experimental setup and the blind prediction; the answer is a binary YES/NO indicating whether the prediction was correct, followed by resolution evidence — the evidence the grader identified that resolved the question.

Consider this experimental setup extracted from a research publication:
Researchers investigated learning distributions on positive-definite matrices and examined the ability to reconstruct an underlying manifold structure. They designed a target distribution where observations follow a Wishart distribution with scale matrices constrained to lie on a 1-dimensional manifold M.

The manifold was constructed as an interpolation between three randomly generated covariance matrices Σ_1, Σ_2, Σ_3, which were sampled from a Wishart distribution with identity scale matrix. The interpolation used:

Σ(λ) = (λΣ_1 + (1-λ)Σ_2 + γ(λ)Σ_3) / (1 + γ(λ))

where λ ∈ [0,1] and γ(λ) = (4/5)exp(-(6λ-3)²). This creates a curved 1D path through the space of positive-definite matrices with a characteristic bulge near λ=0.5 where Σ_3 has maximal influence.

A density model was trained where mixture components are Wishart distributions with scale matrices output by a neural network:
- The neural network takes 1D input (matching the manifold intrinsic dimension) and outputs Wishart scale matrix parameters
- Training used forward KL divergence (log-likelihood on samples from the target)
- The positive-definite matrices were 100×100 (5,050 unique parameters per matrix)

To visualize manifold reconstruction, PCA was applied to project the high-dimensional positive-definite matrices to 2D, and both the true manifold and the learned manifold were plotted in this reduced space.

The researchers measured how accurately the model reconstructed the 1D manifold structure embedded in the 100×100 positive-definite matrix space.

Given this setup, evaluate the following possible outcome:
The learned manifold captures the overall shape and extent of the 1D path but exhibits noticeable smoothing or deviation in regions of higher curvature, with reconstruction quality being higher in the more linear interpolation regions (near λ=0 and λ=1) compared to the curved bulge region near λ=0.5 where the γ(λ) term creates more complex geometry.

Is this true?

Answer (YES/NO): NO